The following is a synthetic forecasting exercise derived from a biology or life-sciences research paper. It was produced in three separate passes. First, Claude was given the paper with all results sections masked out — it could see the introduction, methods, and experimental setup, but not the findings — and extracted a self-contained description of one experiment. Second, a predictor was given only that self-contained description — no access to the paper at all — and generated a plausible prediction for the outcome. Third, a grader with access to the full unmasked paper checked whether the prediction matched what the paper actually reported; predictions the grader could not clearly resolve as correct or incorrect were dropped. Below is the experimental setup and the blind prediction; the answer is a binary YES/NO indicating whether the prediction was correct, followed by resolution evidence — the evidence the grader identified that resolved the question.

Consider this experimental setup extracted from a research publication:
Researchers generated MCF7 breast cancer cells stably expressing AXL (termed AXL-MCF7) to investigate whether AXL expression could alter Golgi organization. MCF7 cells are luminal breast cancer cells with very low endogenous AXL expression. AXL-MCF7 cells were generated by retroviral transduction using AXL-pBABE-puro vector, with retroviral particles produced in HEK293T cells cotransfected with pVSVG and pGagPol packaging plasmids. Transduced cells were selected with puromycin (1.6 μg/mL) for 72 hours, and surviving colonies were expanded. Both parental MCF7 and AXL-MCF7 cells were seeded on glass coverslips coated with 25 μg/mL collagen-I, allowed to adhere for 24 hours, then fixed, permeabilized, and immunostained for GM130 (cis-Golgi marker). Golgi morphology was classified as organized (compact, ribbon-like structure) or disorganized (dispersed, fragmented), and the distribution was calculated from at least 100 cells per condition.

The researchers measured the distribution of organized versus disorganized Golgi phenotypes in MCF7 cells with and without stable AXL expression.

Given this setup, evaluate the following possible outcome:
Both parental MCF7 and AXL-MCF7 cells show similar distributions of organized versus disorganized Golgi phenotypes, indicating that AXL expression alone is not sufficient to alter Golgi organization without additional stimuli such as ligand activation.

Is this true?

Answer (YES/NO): NO